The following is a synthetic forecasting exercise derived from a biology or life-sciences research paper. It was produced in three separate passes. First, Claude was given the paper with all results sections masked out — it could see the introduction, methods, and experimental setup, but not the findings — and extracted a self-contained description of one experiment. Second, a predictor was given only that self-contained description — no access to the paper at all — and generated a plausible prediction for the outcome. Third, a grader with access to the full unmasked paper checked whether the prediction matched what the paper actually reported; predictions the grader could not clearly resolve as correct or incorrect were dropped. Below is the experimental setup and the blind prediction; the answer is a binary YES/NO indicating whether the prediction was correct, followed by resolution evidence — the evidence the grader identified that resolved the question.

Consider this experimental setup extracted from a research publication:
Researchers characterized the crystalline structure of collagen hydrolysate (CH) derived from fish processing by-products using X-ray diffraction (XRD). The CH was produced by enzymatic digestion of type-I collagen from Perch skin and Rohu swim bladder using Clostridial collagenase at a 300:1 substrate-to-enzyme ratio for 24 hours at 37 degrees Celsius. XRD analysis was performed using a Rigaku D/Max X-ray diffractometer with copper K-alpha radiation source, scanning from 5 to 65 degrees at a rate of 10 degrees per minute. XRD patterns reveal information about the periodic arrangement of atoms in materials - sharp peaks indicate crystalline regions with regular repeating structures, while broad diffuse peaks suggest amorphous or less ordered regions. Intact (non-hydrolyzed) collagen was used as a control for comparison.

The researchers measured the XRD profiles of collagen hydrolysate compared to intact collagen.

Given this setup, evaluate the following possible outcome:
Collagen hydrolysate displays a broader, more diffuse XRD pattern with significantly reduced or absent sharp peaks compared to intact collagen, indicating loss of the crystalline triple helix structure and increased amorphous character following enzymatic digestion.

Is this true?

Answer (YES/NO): NO